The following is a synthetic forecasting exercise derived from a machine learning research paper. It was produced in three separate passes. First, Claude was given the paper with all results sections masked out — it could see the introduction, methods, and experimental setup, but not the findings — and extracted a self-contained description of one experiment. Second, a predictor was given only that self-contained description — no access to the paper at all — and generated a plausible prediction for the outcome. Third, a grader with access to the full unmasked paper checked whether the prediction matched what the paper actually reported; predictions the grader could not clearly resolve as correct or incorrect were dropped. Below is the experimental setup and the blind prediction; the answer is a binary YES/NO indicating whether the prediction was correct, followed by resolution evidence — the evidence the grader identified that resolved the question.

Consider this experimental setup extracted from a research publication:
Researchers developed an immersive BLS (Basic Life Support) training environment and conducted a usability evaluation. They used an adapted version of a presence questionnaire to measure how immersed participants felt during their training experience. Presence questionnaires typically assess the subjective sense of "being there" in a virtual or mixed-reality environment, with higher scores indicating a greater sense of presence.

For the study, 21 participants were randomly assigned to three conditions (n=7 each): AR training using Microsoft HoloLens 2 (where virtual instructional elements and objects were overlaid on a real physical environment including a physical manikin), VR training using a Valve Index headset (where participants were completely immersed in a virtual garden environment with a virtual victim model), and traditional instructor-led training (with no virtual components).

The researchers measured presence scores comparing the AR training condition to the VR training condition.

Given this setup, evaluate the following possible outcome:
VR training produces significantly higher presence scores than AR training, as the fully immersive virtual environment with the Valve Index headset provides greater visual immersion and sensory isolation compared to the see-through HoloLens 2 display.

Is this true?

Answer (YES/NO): YES